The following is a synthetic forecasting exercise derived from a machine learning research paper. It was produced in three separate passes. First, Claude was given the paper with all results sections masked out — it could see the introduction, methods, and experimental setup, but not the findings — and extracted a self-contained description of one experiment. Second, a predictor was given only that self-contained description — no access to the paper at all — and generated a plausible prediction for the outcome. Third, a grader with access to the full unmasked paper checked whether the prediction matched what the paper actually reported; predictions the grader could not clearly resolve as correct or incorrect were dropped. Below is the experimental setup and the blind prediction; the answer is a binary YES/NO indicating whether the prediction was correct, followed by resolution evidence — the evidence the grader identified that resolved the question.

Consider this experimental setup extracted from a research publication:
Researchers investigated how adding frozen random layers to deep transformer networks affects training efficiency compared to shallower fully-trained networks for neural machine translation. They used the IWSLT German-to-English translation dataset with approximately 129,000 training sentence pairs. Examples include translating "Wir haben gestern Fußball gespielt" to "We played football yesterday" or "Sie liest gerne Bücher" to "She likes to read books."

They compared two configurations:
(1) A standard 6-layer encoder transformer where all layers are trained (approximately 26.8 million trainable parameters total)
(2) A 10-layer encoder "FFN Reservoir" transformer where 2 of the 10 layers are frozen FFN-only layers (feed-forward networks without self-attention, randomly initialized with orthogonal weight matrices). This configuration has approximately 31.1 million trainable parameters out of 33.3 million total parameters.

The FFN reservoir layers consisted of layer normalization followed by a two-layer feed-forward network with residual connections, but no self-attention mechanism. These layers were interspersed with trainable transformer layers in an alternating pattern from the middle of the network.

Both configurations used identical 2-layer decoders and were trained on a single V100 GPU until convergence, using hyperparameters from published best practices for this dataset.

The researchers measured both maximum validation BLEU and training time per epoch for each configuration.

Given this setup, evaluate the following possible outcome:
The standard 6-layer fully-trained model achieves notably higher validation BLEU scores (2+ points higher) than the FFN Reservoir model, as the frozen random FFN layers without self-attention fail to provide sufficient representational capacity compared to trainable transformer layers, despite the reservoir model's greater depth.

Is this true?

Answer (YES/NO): NO